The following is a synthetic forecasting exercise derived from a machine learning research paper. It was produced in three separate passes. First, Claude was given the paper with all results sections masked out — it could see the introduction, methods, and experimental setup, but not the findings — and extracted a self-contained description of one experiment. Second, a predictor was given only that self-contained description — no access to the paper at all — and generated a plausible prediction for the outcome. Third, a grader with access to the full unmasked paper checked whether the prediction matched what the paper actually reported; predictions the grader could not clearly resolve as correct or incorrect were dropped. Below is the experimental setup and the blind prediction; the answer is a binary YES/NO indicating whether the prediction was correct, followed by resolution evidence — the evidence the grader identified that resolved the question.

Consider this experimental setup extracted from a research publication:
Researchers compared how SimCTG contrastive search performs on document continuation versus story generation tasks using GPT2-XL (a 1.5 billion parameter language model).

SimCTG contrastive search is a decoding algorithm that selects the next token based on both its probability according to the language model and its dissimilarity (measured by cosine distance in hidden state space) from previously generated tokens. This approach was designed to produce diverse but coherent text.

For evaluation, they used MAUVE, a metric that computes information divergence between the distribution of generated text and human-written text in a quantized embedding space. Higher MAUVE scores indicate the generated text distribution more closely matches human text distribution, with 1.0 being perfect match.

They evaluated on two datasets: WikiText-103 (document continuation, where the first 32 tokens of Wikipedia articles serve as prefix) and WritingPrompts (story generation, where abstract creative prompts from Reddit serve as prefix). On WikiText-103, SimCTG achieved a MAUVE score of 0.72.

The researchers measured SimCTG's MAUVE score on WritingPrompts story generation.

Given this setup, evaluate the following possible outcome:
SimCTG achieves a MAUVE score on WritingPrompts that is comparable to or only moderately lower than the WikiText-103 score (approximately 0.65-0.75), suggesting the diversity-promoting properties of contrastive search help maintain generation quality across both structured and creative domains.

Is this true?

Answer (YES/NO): NO